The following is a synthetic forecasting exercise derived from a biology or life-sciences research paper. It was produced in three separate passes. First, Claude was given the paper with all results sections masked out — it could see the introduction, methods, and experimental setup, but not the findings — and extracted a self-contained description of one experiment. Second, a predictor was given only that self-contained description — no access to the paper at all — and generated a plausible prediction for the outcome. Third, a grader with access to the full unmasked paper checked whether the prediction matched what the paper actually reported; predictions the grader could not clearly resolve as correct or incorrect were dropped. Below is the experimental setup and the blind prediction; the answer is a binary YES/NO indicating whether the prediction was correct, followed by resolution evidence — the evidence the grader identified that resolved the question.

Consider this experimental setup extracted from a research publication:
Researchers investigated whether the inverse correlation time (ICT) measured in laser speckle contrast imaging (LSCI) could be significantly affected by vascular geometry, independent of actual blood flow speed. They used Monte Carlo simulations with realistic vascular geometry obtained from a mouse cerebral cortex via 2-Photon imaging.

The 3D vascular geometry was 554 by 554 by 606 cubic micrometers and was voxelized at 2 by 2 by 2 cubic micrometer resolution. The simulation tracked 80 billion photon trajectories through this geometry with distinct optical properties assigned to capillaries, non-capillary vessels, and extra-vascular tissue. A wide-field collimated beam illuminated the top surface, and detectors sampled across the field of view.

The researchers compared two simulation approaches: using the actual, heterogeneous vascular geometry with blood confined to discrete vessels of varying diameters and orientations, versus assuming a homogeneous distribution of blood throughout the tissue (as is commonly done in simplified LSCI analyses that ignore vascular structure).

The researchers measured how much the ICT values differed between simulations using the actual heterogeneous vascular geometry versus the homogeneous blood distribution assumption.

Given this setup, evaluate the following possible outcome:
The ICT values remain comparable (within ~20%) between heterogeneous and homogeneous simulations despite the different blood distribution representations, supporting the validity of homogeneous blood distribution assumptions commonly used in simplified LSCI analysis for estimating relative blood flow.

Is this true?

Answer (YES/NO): NO